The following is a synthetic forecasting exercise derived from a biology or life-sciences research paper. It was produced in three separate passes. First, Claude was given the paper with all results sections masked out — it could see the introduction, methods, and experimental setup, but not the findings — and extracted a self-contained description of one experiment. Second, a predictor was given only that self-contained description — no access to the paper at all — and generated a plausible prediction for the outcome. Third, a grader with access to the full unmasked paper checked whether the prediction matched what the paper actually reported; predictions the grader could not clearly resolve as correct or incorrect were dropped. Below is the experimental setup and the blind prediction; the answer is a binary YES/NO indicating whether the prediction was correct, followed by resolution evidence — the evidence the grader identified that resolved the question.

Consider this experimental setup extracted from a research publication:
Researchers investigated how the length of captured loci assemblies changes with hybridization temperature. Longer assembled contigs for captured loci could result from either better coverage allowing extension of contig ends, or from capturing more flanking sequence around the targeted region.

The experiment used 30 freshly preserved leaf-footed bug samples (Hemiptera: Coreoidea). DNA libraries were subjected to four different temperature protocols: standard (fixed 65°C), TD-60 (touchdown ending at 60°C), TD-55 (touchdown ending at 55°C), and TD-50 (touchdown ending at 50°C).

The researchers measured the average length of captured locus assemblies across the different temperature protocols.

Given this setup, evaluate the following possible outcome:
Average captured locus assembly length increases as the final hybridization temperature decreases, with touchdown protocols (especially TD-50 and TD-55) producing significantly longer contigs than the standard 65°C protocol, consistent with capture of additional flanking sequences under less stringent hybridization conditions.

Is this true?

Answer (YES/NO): NO